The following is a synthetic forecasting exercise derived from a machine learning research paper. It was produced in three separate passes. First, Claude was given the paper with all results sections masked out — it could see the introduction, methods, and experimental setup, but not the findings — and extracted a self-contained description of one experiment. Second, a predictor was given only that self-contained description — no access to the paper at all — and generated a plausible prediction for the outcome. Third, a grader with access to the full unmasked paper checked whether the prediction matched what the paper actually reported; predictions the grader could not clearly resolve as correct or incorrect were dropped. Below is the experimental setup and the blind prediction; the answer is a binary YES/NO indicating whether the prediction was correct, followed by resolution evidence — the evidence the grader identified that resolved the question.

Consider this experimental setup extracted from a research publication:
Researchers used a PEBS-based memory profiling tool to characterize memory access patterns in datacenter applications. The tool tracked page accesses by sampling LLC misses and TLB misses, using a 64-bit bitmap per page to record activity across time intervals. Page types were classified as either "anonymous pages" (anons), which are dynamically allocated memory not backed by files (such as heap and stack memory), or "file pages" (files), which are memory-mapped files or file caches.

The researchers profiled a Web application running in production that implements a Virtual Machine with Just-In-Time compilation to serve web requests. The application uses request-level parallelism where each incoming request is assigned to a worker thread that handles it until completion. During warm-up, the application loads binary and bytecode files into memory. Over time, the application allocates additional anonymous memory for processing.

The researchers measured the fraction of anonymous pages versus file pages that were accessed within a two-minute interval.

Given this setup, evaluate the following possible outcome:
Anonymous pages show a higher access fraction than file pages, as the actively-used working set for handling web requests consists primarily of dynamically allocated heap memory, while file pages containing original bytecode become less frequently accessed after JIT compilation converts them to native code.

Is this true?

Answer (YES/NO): YES